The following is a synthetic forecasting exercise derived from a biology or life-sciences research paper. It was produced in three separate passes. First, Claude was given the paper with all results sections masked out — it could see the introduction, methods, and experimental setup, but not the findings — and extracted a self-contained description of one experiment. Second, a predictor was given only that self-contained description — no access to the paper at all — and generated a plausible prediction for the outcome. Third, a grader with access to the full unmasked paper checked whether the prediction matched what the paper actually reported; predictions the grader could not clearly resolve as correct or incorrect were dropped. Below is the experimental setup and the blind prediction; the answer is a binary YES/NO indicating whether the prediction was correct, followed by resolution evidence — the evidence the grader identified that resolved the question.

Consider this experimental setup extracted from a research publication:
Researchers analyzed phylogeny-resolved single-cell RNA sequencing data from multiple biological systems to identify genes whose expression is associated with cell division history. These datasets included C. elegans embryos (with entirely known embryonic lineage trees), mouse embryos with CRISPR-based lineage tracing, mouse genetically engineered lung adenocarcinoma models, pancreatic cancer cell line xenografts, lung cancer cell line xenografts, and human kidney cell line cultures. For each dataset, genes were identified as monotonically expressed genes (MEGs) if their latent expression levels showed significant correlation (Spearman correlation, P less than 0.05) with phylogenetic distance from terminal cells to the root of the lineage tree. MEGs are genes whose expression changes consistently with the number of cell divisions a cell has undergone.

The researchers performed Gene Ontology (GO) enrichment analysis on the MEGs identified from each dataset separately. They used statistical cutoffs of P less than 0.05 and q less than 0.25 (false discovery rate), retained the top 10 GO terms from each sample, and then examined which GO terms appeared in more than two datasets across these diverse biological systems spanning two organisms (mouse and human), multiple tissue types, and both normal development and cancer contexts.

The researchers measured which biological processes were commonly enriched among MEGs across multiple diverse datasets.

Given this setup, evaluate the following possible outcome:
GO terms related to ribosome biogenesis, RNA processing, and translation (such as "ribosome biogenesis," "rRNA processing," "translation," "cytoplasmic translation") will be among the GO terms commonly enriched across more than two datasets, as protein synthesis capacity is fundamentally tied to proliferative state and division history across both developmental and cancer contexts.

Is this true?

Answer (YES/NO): YES